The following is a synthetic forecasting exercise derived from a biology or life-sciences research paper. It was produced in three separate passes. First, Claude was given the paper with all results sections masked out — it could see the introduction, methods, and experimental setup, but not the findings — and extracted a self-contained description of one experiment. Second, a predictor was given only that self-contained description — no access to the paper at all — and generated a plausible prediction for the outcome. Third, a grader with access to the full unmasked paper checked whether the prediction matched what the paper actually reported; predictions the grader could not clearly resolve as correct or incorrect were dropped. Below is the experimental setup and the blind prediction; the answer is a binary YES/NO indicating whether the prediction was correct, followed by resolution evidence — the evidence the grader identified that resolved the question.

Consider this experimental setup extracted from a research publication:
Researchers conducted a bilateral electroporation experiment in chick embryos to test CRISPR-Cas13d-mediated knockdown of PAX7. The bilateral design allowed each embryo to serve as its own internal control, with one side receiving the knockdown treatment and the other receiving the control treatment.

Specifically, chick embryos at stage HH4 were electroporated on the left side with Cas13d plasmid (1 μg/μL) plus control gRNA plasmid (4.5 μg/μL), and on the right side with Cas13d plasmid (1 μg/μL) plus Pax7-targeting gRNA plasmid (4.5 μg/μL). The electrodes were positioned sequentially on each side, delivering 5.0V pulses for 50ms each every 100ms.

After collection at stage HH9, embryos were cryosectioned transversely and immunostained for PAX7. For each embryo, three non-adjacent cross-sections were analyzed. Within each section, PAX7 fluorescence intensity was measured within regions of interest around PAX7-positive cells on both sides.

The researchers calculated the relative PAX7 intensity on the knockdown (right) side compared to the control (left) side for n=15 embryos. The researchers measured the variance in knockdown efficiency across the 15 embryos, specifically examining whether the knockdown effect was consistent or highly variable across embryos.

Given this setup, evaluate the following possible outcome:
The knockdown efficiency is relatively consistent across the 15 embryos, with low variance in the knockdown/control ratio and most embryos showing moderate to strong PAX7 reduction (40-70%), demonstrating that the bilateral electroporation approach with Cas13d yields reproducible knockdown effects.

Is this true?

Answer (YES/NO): NO